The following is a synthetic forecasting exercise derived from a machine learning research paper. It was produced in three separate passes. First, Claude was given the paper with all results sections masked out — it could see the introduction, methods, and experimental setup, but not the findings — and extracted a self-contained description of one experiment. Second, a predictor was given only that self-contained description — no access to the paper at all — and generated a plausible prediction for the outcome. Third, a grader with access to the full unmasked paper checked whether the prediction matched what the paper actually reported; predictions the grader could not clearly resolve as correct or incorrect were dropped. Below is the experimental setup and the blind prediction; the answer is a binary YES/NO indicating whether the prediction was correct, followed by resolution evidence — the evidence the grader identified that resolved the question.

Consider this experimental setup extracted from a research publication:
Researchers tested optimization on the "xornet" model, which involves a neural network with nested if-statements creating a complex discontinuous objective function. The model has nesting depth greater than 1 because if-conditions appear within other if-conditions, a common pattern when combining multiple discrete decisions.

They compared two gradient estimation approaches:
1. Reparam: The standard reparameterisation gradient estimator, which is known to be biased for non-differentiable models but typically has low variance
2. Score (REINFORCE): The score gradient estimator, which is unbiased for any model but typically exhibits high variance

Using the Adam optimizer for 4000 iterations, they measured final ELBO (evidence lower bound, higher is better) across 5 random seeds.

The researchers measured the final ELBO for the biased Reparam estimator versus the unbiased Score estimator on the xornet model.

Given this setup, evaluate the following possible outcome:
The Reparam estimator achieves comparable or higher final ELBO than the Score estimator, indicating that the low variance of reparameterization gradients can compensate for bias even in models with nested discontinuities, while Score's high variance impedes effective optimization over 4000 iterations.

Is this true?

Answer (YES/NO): NO